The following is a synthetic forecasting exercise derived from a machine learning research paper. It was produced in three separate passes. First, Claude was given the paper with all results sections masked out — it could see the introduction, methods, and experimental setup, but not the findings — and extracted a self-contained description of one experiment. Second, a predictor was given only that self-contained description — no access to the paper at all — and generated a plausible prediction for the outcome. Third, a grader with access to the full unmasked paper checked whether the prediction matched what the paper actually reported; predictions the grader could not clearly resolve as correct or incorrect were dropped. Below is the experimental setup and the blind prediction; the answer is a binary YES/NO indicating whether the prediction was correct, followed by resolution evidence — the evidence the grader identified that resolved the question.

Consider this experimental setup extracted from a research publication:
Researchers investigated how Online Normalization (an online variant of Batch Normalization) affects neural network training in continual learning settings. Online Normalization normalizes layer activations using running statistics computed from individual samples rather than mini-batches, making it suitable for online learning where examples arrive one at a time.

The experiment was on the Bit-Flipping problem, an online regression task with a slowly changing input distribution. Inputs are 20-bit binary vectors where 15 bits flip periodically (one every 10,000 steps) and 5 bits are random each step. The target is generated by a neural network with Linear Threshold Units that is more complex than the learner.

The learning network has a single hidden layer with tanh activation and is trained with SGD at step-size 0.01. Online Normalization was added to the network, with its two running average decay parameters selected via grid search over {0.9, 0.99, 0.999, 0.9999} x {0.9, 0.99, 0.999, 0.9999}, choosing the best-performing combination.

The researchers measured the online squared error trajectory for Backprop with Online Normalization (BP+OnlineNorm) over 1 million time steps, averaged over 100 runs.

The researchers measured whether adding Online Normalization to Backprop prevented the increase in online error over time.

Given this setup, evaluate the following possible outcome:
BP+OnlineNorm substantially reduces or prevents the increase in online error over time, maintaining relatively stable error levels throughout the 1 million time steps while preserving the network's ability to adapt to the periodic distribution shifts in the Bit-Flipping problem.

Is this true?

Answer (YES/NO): NO